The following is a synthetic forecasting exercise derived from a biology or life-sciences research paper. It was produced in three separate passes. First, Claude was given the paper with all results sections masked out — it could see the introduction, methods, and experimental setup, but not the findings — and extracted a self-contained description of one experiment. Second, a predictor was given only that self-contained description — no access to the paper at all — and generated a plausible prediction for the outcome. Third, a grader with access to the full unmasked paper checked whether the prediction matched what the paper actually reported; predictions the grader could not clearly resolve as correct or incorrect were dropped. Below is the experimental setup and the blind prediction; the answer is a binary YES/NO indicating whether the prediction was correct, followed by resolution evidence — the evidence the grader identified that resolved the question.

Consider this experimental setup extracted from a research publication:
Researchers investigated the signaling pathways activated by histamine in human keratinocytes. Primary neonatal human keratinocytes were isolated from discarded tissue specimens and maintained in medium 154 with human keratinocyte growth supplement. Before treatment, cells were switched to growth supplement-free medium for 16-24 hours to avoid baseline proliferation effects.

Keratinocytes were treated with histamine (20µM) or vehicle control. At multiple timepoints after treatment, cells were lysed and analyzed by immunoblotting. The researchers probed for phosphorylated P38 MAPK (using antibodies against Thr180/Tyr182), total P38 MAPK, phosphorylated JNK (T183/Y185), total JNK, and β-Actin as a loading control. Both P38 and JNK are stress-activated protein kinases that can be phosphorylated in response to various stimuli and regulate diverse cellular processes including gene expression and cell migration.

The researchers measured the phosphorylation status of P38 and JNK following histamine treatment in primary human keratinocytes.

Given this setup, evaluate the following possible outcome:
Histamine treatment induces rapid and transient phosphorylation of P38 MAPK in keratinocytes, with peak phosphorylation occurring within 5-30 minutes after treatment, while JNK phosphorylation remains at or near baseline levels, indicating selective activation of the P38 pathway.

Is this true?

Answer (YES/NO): NO